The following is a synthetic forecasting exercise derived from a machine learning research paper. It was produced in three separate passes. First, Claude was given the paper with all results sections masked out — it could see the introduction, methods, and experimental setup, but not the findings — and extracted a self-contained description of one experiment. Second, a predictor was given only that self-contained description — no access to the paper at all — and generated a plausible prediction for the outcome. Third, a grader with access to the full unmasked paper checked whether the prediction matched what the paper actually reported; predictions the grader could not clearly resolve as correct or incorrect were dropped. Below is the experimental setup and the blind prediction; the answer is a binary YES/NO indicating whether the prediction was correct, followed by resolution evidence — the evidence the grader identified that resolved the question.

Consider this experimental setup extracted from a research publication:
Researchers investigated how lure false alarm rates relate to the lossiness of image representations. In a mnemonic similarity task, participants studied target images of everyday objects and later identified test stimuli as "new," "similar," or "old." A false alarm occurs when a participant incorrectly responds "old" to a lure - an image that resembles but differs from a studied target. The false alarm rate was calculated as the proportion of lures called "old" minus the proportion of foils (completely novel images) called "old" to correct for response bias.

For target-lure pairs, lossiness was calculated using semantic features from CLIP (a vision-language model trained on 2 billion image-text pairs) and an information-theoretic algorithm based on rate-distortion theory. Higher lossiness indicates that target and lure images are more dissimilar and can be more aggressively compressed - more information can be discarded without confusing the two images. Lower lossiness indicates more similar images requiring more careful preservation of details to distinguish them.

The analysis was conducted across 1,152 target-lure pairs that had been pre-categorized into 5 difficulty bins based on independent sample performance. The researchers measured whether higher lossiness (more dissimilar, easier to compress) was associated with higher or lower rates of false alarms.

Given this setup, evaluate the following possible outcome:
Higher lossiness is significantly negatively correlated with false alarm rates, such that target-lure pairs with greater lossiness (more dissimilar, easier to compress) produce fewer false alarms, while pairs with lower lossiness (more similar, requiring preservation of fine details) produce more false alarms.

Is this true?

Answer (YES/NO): YES